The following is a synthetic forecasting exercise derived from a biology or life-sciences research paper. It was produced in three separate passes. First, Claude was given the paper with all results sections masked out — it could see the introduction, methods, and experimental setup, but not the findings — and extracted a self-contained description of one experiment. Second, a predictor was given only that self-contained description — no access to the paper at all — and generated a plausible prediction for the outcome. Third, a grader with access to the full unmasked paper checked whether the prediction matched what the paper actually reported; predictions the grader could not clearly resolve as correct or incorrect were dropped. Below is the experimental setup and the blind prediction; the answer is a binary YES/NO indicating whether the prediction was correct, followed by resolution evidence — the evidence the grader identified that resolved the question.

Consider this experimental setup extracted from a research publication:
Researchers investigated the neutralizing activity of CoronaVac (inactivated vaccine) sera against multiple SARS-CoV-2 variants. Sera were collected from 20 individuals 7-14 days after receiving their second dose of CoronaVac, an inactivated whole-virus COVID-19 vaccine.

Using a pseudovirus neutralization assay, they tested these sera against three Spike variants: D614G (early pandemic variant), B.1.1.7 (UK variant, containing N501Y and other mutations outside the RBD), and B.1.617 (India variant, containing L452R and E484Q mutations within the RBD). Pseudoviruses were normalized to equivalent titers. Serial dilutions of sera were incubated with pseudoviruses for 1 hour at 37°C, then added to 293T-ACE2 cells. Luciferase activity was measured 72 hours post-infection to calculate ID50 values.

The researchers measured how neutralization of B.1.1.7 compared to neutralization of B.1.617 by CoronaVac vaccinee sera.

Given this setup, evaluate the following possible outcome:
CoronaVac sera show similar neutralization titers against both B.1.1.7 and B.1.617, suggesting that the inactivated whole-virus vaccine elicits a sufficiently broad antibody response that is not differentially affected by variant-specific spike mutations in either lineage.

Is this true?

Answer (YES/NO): NO